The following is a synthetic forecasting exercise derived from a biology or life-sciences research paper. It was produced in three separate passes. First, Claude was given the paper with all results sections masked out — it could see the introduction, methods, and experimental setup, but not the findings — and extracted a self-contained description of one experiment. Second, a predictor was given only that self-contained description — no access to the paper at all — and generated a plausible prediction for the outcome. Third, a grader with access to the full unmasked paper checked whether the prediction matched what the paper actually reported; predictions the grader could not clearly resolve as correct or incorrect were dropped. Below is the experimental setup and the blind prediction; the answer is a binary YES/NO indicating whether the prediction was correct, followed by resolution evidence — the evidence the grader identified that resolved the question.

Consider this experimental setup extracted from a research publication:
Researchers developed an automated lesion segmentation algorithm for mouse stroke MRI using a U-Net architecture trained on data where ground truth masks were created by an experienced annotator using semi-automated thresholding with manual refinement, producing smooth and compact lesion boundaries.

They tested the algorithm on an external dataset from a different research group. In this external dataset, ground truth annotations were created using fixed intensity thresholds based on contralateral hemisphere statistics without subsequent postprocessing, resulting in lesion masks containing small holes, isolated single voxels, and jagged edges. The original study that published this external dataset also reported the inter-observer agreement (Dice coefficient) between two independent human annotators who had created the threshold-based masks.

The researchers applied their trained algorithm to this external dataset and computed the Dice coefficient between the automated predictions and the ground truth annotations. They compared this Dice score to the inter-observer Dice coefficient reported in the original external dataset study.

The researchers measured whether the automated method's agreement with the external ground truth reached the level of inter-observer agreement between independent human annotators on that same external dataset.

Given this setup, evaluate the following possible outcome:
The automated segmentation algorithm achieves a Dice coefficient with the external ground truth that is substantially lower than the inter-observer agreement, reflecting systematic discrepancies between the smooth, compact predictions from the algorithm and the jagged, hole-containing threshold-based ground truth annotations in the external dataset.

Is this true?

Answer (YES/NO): YES